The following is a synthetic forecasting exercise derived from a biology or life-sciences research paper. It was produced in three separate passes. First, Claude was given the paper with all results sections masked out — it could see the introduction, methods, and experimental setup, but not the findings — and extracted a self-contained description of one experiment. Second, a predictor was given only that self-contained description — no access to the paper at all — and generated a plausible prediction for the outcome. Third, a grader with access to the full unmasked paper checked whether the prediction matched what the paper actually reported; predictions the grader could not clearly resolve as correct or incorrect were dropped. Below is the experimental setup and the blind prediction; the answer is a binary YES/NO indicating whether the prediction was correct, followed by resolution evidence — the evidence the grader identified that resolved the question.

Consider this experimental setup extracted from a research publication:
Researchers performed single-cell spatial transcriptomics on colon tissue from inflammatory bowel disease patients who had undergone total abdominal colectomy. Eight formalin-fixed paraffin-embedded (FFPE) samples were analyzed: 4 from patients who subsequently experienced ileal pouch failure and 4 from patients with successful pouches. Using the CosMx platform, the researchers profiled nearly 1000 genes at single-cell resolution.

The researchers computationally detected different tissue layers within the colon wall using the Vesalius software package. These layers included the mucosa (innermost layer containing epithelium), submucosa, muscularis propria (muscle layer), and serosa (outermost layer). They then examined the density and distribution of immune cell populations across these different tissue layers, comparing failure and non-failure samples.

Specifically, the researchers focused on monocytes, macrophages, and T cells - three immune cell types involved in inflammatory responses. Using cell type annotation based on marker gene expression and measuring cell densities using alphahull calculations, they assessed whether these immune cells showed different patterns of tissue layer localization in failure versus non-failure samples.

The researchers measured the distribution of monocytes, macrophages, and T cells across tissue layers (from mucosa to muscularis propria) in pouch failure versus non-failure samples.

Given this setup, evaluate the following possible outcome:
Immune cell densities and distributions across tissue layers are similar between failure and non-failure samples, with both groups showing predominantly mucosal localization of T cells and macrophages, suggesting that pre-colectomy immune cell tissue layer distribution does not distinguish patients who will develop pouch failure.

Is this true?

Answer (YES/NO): NO